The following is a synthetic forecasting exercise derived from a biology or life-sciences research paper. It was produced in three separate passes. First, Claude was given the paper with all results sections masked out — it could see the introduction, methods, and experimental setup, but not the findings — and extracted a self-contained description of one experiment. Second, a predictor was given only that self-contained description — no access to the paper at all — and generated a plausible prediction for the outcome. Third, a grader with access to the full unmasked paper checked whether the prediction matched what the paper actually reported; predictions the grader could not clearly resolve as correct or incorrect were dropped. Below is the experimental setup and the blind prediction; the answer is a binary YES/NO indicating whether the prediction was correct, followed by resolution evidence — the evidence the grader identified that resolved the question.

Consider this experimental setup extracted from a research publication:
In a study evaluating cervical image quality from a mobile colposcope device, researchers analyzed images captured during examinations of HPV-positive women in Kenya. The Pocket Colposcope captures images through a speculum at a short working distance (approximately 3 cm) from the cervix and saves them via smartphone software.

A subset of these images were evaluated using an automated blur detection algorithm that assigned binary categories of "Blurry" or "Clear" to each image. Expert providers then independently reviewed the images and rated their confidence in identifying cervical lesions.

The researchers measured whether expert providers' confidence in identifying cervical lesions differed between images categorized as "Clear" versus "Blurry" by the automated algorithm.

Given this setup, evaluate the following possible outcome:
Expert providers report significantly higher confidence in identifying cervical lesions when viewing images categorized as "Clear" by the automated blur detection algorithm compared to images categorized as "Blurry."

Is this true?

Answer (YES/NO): YES